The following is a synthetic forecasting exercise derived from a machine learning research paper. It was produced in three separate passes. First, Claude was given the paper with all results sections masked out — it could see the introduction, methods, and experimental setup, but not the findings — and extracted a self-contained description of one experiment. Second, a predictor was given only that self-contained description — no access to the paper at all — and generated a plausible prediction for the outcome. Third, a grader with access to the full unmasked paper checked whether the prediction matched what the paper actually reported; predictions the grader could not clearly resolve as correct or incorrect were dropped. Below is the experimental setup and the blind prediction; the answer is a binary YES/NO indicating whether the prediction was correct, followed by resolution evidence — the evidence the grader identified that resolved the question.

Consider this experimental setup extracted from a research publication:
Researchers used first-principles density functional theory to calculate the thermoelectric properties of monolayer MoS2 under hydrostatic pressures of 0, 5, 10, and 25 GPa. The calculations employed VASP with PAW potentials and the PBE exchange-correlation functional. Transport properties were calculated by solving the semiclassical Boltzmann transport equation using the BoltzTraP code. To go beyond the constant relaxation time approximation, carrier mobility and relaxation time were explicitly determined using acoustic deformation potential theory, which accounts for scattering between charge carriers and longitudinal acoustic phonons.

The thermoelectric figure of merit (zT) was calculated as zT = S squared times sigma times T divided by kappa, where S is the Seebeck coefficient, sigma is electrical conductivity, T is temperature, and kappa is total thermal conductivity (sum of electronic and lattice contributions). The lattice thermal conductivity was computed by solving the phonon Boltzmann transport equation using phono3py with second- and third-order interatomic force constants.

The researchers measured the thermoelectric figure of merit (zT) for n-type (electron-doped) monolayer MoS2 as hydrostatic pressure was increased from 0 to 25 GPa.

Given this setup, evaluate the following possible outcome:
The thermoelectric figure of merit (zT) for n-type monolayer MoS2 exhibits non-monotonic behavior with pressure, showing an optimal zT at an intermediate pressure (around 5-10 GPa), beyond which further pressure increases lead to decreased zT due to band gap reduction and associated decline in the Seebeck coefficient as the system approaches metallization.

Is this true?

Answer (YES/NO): NO